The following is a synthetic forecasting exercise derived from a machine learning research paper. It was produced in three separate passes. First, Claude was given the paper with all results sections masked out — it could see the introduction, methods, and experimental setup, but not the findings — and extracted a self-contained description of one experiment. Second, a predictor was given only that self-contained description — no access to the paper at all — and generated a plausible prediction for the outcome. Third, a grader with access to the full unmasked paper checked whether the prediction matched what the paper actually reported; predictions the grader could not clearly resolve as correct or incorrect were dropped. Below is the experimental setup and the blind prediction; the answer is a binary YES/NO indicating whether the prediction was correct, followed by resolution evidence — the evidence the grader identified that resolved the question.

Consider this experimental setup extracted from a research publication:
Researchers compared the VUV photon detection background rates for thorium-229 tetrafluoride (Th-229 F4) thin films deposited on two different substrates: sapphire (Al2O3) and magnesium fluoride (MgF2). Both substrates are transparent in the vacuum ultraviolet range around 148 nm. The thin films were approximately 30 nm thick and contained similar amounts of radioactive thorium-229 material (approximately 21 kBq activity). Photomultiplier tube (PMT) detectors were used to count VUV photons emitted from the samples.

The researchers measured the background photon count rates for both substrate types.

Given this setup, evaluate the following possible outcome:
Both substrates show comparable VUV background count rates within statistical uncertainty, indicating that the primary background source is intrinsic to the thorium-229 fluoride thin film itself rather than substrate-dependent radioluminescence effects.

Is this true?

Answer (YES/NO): NO